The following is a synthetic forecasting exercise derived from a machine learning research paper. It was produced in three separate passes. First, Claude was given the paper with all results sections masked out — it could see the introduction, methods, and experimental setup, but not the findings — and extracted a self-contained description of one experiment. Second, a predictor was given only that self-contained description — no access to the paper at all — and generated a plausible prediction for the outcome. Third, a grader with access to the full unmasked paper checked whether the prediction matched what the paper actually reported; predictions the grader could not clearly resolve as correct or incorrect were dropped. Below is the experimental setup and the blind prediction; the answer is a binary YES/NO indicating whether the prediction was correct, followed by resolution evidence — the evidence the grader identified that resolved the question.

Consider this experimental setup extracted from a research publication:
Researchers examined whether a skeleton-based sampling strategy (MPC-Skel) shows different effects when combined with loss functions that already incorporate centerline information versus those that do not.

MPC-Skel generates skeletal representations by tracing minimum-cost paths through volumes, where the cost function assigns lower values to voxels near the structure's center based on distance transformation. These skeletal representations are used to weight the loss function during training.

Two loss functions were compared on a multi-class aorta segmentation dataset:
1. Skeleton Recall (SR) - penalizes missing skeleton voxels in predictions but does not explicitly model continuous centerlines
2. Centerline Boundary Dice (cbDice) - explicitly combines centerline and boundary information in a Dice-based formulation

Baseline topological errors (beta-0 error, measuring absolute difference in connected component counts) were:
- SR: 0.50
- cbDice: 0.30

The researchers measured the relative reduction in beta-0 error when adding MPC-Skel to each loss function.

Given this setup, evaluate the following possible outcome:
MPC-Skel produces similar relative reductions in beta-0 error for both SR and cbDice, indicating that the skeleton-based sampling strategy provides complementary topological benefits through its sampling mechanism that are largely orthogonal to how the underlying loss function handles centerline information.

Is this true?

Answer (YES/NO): NO